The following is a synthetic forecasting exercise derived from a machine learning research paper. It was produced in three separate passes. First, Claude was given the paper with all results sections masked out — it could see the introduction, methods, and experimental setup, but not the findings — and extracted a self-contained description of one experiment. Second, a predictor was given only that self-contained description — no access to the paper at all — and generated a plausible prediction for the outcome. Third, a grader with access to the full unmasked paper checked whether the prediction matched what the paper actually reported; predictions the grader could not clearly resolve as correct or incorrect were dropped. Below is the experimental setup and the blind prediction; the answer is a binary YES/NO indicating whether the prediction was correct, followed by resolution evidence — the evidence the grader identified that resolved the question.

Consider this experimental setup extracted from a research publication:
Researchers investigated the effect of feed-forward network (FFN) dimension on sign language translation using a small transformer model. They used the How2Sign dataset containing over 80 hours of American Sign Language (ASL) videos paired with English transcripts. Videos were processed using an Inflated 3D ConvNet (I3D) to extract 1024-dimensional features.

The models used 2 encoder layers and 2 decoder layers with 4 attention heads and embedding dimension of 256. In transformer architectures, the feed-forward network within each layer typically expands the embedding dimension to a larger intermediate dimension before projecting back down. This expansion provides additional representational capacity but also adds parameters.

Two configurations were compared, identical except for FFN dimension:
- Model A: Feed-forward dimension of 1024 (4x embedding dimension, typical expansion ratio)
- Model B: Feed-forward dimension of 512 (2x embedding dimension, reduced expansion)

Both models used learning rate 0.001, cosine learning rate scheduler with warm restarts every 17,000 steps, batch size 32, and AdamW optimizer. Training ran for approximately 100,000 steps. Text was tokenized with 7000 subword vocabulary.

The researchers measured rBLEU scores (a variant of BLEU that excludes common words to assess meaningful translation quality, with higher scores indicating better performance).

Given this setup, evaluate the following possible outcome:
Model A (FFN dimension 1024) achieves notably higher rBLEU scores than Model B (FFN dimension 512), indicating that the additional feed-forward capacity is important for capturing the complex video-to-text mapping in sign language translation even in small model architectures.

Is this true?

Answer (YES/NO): NO